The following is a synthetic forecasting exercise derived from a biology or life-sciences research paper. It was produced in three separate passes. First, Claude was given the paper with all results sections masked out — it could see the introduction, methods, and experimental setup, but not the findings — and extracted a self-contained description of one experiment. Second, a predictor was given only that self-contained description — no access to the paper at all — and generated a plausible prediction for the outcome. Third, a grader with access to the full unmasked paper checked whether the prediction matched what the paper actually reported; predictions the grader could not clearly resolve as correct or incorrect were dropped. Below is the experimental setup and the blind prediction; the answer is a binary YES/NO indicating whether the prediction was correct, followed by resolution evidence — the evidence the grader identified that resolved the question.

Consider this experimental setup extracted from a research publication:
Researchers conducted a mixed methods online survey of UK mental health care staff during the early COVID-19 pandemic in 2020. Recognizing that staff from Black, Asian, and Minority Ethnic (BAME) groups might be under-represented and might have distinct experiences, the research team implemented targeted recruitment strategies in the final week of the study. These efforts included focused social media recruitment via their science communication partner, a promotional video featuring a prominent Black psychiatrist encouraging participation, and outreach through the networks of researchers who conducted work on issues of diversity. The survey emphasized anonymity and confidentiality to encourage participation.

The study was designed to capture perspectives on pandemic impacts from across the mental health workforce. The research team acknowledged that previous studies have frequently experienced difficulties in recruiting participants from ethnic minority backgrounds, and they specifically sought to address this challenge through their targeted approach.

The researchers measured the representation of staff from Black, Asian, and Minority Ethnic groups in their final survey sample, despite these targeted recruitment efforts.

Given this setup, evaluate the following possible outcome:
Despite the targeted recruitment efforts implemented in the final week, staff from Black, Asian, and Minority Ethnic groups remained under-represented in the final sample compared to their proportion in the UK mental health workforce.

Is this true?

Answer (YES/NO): YES